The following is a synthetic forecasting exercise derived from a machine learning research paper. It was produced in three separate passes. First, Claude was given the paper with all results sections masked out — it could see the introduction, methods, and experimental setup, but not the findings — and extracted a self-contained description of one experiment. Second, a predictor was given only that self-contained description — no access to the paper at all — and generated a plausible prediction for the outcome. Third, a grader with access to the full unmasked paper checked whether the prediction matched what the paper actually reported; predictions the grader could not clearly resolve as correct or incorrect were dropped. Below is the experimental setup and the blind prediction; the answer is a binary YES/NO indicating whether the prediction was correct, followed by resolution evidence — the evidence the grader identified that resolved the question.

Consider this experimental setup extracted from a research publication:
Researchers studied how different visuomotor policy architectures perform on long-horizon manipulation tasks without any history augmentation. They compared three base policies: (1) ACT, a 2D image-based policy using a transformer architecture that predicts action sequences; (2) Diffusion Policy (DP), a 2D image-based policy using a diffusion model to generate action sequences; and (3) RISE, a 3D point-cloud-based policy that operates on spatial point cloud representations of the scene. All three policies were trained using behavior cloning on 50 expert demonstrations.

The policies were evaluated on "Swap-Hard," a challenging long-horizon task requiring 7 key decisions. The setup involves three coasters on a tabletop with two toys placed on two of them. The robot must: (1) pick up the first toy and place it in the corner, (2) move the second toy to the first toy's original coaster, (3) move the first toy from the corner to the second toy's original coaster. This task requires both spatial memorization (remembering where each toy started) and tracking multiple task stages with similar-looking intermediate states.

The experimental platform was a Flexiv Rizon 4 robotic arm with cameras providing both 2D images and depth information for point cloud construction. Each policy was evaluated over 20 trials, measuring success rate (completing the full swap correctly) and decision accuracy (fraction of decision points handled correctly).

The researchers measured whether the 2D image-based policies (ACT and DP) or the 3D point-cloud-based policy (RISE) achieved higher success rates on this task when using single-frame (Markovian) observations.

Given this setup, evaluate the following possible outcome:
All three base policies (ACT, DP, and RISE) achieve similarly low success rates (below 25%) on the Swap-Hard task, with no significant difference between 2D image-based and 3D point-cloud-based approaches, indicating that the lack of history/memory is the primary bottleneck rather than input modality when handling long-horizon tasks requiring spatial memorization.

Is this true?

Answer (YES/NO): YES